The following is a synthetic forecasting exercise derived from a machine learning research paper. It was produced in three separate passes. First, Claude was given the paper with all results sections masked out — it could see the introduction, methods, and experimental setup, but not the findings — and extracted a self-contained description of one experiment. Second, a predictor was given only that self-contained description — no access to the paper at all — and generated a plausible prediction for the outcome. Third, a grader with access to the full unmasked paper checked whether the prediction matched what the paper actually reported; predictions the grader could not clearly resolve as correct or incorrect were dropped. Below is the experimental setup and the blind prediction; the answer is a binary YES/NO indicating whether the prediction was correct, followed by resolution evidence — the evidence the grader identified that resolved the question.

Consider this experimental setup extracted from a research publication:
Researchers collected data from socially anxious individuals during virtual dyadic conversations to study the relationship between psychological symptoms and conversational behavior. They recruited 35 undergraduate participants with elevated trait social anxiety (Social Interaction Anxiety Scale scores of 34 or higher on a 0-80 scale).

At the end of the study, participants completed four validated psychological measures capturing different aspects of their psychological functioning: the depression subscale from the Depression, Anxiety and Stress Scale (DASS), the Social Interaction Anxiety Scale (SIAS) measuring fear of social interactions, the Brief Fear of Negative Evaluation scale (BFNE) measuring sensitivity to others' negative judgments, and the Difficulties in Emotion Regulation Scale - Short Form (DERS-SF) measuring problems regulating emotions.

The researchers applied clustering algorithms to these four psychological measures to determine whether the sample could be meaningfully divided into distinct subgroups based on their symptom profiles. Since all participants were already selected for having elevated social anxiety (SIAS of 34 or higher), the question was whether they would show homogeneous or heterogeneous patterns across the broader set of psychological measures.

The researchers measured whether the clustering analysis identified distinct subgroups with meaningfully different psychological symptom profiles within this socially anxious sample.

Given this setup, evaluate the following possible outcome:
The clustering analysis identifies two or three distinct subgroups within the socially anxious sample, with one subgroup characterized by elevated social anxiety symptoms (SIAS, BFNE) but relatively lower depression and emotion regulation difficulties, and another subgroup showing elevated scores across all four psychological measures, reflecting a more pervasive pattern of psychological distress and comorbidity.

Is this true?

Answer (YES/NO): NO